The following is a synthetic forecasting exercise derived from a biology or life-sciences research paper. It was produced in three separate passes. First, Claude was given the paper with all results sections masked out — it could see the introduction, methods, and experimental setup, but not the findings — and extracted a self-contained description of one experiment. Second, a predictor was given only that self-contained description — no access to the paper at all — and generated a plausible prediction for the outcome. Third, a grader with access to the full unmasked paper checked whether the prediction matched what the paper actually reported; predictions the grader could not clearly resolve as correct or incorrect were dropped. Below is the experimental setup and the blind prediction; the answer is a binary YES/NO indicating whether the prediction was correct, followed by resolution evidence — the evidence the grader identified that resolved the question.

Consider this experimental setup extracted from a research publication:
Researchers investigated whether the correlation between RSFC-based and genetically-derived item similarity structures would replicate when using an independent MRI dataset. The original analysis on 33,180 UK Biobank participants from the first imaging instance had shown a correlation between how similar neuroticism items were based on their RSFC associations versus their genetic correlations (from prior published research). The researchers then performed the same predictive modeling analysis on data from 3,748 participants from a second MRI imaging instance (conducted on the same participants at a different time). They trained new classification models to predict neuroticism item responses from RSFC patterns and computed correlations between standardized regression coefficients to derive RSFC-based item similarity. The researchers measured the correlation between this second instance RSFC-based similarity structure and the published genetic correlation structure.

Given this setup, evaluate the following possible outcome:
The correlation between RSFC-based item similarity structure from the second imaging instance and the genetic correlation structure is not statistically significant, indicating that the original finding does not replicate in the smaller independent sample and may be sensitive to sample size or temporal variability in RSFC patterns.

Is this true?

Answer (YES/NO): NO